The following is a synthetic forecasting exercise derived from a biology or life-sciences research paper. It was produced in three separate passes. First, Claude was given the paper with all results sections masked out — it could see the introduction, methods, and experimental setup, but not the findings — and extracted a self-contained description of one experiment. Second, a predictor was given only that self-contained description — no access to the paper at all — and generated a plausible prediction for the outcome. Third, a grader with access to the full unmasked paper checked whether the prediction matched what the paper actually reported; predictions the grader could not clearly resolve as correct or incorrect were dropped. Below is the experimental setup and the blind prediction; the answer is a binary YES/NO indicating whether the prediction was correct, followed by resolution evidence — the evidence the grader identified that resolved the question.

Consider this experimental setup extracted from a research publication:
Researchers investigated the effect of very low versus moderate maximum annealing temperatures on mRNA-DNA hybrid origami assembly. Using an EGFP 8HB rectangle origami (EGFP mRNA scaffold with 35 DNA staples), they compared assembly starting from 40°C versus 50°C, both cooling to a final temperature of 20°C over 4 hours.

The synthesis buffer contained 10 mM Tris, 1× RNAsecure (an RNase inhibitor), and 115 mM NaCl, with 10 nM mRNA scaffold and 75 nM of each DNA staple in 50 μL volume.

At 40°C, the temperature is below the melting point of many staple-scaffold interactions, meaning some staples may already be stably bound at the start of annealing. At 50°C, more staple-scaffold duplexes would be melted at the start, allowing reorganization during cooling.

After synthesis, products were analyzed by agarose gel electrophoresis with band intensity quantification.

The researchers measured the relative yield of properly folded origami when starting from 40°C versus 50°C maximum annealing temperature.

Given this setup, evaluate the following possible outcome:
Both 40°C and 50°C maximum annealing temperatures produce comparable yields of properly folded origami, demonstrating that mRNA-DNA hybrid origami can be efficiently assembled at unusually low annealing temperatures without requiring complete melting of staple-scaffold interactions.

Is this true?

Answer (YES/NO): YES